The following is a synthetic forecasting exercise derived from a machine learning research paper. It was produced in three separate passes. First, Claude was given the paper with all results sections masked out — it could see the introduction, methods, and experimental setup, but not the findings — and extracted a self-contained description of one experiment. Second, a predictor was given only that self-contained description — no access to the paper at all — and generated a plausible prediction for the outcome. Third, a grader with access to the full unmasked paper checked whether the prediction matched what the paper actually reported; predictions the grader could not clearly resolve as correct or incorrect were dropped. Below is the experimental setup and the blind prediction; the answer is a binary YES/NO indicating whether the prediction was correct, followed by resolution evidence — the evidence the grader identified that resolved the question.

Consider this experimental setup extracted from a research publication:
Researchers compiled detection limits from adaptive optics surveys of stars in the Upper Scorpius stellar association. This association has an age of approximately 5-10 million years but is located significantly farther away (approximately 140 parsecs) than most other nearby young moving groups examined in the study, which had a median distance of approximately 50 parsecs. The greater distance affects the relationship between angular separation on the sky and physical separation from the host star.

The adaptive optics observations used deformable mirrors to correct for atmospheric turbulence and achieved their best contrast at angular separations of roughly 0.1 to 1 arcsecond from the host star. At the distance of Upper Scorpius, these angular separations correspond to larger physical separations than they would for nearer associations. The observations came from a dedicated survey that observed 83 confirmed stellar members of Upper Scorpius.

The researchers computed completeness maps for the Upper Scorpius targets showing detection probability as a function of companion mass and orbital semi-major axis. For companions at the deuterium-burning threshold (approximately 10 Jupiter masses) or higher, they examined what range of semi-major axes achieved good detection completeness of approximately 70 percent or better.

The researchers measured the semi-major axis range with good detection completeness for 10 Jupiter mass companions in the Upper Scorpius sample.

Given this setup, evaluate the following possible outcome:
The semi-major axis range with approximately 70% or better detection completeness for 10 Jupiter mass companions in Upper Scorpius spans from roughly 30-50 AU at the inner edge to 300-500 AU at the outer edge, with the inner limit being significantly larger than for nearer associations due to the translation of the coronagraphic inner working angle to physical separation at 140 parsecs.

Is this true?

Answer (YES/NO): NO